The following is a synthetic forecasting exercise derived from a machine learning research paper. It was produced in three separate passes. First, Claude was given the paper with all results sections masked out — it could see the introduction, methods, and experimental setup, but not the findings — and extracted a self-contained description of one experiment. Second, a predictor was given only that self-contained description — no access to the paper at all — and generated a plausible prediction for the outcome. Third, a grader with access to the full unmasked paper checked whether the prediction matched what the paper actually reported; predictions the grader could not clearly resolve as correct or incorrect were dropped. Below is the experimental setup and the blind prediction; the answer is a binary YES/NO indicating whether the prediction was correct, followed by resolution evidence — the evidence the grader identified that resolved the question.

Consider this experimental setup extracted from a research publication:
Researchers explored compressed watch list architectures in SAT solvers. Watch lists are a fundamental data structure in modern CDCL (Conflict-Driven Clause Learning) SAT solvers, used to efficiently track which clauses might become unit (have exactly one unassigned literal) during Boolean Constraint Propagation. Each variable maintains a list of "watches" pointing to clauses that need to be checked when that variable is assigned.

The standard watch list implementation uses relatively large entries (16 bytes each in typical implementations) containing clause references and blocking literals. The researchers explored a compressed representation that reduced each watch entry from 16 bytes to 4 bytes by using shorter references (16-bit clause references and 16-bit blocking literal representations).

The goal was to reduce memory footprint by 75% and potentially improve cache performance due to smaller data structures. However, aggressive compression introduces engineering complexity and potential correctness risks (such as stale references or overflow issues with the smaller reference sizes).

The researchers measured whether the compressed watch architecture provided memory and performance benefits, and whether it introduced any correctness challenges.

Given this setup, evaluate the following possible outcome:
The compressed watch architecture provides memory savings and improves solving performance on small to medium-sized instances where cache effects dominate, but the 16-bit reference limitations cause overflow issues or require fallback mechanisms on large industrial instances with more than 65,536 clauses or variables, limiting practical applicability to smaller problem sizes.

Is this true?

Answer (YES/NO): NO